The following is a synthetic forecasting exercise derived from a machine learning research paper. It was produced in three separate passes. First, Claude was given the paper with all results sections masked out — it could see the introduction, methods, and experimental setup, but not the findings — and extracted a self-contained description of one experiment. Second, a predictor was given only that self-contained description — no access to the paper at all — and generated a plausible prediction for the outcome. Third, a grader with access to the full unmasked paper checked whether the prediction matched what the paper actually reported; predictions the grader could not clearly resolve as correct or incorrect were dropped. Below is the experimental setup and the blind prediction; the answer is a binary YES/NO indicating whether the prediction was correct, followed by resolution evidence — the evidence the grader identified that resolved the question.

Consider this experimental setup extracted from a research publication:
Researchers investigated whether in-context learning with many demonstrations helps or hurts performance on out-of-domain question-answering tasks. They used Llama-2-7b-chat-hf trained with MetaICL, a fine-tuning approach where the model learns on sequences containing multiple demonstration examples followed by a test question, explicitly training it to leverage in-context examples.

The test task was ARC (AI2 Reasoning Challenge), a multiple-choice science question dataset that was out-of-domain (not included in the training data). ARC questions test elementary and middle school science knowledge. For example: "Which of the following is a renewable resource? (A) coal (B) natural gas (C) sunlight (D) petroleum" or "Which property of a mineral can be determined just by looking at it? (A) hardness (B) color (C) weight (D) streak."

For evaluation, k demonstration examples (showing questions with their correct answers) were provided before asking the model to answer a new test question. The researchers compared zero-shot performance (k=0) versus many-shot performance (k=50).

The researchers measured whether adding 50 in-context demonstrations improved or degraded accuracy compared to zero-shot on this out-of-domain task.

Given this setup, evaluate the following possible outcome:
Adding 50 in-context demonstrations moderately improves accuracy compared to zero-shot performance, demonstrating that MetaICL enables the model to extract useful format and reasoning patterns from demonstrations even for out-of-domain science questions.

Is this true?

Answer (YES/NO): YES